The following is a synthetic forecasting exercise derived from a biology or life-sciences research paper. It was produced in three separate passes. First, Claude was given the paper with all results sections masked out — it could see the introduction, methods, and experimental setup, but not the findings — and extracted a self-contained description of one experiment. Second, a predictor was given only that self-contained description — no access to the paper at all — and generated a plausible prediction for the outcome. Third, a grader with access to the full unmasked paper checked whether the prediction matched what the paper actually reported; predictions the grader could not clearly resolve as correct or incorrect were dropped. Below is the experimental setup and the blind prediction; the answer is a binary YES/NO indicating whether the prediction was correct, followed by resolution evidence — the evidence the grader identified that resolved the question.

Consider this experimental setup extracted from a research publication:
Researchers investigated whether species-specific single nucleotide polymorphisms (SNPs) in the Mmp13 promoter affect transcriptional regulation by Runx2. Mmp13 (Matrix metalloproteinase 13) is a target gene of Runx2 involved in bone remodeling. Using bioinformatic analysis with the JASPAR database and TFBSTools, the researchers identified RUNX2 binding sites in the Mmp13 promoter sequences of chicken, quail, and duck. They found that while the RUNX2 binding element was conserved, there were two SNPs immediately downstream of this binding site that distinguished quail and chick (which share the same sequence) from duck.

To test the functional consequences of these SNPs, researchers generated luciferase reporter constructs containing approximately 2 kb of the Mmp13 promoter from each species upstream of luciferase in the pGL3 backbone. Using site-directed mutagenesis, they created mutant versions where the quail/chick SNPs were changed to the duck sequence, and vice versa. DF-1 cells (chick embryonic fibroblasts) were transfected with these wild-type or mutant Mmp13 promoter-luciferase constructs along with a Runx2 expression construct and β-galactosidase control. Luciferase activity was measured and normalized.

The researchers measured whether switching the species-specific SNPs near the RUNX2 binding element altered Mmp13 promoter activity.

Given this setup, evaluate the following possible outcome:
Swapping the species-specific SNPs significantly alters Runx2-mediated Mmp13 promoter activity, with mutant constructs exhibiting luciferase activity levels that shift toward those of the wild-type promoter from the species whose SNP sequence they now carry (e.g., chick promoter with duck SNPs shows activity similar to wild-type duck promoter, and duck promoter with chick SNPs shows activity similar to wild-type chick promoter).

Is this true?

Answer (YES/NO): YES